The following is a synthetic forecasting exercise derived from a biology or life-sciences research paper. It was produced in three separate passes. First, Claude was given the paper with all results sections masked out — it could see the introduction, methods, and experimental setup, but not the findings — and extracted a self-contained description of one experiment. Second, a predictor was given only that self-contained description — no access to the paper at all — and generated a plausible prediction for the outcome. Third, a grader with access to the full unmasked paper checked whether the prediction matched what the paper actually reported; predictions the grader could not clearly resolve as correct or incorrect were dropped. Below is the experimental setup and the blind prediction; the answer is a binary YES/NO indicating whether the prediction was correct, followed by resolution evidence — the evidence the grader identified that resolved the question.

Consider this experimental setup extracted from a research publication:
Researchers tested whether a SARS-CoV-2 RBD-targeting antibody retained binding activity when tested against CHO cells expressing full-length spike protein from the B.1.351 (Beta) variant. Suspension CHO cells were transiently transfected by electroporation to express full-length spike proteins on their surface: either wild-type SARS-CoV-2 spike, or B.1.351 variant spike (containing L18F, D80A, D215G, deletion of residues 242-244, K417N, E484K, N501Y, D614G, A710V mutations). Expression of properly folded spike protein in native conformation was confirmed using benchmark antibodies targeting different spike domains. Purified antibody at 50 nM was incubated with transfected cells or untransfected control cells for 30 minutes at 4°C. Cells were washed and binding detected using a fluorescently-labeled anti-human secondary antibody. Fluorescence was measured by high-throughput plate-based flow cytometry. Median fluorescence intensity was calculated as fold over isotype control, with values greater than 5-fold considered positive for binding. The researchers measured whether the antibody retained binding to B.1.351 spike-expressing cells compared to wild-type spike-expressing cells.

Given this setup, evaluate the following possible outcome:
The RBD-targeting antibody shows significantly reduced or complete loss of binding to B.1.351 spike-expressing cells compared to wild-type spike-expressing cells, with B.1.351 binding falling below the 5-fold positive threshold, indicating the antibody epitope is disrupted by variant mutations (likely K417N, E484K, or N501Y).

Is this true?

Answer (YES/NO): NO